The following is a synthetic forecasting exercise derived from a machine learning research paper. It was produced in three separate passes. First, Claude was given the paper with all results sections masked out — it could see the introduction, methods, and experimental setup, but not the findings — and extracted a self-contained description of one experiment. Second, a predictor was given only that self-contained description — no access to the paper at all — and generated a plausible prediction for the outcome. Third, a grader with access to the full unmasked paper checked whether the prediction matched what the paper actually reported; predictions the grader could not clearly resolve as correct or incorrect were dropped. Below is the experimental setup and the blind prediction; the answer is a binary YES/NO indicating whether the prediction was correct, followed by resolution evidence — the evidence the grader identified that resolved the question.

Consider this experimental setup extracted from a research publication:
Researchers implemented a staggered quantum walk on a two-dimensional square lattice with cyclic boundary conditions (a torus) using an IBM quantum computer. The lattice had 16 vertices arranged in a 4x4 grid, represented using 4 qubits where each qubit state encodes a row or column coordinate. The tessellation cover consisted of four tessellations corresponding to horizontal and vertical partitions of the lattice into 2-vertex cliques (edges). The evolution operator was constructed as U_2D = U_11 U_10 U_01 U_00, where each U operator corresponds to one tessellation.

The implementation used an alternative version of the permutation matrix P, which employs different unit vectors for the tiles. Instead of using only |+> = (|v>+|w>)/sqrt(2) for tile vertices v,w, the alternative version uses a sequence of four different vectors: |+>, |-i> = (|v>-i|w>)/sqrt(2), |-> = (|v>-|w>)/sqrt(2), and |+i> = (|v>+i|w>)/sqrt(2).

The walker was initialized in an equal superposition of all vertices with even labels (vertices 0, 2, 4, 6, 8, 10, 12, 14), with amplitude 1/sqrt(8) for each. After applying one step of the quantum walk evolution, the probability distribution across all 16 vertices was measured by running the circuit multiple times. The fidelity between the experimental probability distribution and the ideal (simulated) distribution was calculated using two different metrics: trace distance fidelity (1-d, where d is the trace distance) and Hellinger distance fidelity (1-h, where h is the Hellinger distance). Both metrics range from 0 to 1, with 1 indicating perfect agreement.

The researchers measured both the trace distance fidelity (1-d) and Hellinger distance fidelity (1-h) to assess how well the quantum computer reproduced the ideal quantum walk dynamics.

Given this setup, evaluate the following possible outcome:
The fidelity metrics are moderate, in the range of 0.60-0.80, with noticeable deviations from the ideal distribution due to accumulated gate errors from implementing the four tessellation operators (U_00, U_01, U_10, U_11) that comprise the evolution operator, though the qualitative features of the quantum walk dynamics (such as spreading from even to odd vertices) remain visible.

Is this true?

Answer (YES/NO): NO